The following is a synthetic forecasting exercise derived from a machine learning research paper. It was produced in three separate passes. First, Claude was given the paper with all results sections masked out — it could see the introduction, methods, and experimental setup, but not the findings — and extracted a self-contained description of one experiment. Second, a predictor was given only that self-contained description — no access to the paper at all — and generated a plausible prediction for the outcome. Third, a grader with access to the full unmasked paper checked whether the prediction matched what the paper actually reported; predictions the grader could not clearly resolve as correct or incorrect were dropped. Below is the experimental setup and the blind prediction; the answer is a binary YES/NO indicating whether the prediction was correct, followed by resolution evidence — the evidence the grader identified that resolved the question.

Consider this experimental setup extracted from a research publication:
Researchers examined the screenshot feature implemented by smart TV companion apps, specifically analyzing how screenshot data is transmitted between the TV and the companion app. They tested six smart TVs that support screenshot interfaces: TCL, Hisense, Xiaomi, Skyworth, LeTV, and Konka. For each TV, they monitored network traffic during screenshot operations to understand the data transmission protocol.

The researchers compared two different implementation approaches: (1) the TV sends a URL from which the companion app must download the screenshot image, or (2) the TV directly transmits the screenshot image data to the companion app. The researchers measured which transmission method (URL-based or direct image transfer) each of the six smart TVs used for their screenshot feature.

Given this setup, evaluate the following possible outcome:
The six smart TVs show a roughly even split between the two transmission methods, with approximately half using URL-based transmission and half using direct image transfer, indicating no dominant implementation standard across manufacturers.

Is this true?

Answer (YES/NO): NO